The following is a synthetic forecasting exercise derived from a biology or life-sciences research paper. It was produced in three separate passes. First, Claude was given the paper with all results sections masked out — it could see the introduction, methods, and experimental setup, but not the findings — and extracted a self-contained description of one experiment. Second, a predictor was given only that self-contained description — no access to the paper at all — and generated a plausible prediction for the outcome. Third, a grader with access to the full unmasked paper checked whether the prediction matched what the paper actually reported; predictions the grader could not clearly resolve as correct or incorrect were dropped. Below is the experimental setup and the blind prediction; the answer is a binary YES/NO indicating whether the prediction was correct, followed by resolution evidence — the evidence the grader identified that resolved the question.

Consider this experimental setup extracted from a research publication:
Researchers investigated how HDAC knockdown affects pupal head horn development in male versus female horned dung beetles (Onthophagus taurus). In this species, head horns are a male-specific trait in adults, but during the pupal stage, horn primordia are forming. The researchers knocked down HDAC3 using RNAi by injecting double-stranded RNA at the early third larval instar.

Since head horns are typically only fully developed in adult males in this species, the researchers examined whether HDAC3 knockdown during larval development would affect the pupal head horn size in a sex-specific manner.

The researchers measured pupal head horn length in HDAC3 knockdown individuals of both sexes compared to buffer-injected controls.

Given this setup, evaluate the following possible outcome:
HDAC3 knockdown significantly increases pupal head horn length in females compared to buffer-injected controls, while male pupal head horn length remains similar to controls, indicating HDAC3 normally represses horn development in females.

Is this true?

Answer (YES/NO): NO